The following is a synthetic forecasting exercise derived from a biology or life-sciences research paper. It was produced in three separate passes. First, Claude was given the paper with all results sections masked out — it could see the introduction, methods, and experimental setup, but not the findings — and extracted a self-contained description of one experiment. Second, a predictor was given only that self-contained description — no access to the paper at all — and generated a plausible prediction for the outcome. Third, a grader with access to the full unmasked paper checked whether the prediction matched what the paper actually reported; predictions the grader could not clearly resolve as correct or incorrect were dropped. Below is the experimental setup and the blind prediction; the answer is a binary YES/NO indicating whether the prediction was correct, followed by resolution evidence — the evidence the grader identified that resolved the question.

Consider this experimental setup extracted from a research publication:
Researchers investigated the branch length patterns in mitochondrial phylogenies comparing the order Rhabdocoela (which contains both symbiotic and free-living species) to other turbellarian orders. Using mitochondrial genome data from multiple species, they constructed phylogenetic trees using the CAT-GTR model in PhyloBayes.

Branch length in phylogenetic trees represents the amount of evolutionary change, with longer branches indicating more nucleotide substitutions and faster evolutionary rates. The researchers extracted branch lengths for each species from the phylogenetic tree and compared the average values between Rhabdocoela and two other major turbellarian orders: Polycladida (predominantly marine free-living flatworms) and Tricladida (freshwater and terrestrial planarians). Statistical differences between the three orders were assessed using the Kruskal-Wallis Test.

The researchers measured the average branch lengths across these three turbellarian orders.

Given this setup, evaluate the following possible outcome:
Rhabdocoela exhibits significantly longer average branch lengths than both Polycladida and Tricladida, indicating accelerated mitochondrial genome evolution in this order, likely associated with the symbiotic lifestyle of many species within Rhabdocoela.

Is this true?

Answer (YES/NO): YES